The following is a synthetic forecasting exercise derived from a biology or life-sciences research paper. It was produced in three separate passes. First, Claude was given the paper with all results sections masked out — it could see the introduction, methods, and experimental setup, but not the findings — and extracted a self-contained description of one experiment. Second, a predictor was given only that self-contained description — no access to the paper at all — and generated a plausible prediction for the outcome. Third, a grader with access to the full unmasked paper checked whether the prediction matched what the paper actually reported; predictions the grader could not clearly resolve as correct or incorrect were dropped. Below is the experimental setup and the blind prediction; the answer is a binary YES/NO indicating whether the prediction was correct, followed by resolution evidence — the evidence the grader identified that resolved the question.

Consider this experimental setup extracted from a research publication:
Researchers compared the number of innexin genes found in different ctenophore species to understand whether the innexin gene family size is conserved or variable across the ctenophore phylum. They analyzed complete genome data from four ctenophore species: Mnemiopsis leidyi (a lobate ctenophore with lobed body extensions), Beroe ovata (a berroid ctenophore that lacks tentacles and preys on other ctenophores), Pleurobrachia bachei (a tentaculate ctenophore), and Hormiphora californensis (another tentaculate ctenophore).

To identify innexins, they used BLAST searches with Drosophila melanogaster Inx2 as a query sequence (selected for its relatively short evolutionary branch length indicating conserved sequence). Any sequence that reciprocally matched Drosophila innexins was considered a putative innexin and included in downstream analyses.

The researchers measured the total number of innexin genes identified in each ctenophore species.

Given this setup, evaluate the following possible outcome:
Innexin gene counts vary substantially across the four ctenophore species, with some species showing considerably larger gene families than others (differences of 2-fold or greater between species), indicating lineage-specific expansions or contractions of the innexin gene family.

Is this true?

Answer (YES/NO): YES